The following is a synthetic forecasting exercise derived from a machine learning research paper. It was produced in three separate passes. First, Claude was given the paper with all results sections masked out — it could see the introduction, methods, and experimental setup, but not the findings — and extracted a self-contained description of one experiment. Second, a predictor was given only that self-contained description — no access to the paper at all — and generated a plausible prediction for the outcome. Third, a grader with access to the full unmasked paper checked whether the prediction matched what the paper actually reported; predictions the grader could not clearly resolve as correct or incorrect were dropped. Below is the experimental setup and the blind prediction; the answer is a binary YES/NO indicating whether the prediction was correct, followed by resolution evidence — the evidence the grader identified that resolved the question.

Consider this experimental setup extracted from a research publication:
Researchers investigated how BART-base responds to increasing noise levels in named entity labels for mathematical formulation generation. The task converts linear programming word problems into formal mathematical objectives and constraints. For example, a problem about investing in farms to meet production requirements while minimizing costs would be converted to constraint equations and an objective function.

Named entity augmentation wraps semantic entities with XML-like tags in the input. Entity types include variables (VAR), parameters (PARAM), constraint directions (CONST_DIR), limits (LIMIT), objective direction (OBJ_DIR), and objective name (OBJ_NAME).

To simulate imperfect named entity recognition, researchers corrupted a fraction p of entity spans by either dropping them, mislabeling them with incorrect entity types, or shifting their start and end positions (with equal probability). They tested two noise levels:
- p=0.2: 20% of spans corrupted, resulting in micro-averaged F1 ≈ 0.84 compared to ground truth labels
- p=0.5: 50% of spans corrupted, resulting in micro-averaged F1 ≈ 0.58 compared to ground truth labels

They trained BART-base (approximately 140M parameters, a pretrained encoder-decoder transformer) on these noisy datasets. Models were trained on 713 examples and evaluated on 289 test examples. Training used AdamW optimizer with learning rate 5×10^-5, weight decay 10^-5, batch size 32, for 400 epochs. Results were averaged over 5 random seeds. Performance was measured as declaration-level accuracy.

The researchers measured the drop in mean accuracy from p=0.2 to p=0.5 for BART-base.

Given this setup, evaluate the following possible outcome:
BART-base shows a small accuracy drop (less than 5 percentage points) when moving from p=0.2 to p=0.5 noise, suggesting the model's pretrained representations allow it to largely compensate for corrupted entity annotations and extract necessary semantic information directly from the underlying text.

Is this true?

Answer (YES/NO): YES